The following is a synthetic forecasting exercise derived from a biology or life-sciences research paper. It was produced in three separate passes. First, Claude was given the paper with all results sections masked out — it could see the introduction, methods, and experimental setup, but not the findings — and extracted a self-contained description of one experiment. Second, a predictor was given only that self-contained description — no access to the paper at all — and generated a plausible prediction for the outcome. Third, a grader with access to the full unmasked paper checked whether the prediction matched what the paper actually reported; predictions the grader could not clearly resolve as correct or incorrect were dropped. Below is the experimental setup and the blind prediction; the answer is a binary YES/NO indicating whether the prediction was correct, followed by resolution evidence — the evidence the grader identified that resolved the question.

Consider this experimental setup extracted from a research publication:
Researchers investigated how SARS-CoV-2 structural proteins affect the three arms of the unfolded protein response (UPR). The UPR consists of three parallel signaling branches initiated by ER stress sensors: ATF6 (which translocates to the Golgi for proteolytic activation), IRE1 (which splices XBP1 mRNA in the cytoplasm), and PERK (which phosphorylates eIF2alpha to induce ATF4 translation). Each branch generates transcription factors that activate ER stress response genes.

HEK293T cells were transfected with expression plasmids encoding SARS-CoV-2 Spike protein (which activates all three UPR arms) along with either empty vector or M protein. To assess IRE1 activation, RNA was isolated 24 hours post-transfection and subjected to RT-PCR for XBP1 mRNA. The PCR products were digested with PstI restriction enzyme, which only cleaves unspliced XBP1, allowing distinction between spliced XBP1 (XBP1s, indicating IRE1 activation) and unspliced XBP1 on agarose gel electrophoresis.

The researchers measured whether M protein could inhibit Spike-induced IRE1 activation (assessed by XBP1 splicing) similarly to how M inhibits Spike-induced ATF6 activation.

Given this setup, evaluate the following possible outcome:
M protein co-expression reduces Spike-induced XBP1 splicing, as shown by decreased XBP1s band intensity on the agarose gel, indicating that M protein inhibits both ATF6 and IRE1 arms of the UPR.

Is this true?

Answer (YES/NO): NO